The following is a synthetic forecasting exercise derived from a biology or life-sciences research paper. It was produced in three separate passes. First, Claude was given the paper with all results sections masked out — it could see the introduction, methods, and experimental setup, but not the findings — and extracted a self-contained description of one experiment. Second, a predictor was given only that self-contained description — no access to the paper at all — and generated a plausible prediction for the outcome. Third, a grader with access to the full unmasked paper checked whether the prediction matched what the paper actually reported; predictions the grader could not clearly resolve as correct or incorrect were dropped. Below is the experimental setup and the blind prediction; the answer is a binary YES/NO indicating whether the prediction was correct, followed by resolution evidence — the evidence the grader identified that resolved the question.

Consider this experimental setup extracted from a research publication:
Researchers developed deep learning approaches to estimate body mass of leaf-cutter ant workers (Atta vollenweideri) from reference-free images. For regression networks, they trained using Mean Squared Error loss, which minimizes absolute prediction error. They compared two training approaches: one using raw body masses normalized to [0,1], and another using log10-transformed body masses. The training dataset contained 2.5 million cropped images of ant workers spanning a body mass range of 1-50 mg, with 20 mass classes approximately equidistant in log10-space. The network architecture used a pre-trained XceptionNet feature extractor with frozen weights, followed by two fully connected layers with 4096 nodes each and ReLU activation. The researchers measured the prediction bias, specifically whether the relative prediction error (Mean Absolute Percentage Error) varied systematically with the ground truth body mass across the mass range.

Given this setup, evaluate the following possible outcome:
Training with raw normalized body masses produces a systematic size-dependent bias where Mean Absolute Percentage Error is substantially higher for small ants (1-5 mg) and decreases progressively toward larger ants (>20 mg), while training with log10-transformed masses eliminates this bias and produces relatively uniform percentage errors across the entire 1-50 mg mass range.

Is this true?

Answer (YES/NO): NO